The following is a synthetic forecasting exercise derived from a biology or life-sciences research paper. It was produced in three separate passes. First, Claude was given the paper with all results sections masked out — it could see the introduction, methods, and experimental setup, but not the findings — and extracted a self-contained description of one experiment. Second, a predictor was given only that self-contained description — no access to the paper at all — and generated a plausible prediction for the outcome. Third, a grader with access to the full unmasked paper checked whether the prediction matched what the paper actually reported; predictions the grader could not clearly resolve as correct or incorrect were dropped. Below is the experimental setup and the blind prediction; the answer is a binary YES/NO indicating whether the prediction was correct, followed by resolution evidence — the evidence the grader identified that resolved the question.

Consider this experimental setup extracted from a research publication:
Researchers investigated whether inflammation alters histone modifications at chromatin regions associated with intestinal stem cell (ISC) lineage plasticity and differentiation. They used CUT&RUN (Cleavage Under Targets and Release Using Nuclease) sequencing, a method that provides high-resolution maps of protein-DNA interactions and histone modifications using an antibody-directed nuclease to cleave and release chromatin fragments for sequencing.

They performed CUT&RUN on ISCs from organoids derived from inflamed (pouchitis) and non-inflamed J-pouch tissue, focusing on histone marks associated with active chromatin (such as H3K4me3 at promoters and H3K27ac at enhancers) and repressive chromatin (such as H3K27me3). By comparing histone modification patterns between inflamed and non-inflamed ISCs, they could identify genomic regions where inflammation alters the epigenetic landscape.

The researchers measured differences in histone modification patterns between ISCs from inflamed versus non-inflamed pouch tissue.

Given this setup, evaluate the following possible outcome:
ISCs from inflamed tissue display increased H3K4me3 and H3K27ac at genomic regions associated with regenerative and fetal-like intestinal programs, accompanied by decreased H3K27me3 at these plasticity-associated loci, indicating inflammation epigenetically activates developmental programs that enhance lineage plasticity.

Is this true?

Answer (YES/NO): NO